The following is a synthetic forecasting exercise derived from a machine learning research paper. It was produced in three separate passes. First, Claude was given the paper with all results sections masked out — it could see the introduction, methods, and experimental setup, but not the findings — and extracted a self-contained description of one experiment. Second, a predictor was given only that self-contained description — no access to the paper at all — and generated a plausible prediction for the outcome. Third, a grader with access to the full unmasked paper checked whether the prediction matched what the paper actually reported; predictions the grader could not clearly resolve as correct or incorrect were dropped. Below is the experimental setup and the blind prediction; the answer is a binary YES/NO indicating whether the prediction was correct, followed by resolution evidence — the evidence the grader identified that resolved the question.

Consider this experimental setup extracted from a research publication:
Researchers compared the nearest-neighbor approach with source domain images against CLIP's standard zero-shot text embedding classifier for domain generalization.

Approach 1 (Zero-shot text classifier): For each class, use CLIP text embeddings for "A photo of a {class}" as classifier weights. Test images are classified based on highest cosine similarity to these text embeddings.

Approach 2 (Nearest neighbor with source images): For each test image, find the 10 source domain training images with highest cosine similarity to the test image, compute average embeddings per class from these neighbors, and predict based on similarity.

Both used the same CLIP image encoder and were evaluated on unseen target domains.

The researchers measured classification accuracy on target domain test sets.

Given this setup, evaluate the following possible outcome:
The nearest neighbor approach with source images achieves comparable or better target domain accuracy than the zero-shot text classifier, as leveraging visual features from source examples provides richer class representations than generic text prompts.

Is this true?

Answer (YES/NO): NO